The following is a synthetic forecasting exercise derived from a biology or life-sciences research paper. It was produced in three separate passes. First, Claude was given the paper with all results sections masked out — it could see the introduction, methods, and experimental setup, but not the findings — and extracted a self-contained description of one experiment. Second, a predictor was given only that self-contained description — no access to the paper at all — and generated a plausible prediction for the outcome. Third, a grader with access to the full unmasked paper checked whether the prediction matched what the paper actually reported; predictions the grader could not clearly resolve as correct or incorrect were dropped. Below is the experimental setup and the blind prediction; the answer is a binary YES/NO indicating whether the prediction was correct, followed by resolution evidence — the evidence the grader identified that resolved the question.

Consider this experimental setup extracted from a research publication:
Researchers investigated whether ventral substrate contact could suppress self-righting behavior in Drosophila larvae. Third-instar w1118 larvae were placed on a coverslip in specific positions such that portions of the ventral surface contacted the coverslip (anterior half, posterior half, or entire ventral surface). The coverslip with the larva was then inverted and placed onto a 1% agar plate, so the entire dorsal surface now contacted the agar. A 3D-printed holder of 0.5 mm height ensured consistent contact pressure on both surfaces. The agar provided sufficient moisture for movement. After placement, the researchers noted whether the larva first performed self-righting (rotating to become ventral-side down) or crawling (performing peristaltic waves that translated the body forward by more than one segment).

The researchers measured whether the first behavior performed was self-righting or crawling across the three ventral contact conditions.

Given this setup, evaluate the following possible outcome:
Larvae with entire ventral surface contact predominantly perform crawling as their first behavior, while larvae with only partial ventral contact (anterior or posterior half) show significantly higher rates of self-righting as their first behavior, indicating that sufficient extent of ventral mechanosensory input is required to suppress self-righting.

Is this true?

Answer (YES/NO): NO